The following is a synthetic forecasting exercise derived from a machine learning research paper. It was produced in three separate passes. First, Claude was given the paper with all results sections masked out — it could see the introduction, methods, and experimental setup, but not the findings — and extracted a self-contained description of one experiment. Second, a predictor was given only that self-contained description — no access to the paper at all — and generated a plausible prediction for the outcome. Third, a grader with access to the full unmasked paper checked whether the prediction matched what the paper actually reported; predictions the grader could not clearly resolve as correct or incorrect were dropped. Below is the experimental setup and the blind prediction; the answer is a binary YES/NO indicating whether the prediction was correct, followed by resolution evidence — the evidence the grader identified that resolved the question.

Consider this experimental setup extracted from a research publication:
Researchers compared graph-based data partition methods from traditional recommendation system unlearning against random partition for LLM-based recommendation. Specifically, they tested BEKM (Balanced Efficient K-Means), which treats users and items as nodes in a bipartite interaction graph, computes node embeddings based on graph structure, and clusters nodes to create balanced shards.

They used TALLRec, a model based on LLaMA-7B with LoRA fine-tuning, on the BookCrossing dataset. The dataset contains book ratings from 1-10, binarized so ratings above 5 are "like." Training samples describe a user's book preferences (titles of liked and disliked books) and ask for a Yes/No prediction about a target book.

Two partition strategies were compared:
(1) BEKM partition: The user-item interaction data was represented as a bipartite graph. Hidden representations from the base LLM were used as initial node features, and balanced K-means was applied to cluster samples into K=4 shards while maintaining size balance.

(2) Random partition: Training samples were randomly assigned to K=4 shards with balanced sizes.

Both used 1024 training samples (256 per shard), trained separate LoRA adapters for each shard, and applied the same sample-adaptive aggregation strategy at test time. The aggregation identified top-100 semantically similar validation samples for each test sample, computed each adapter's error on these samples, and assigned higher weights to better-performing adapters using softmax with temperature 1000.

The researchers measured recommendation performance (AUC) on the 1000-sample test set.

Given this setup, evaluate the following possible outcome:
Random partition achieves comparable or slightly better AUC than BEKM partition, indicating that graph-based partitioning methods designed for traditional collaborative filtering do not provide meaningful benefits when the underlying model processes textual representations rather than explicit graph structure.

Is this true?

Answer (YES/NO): YES